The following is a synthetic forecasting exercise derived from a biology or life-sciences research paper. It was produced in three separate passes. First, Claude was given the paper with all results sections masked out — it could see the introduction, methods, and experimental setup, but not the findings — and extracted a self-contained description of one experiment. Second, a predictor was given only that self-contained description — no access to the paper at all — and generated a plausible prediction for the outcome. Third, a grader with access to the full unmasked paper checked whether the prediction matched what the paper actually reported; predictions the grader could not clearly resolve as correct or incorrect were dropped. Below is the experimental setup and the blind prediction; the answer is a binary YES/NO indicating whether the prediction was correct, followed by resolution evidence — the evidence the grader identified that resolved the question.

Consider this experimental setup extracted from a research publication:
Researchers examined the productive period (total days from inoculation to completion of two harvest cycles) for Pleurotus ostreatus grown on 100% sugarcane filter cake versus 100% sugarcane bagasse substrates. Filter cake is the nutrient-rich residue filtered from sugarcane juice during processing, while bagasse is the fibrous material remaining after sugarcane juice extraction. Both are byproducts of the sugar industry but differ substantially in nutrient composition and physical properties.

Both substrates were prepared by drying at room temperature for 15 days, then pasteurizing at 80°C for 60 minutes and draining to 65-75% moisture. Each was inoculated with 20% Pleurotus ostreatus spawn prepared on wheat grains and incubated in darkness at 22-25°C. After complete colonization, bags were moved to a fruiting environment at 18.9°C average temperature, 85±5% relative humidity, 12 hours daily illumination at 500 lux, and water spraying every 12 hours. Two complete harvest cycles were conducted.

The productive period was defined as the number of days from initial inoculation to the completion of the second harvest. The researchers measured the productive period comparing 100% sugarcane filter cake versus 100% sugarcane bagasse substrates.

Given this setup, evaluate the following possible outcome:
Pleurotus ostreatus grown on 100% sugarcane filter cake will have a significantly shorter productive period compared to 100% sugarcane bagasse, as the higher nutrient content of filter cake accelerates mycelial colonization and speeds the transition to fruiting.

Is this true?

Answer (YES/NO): NO